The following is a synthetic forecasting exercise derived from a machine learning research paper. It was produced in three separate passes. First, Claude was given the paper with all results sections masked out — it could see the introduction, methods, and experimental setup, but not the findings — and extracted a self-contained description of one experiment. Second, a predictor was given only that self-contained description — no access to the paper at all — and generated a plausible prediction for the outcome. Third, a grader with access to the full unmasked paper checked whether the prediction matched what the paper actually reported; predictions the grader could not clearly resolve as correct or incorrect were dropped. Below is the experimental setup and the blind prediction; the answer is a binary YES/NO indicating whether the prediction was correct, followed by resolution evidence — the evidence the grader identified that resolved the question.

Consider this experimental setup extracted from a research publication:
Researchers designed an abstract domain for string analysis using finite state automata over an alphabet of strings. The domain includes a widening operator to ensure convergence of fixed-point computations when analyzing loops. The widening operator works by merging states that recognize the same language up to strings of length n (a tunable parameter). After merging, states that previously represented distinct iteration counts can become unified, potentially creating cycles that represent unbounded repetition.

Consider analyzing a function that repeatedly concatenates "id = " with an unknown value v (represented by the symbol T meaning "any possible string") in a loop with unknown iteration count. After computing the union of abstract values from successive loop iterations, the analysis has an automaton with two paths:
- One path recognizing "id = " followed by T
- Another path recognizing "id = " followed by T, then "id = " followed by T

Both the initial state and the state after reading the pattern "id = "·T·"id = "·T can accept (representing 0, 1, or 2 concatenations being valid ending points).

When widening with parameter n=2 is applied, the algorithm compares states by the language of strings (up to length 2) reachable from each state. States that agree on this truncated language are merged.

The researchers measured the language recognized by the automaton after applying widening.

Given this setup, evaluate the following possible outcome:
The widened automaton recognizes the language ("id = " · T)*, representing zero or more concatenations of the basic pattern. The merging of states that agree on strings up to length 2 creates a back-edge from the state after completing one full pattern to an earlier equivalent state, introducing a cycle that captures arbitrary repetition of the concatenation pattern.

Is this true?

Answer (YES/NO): YES